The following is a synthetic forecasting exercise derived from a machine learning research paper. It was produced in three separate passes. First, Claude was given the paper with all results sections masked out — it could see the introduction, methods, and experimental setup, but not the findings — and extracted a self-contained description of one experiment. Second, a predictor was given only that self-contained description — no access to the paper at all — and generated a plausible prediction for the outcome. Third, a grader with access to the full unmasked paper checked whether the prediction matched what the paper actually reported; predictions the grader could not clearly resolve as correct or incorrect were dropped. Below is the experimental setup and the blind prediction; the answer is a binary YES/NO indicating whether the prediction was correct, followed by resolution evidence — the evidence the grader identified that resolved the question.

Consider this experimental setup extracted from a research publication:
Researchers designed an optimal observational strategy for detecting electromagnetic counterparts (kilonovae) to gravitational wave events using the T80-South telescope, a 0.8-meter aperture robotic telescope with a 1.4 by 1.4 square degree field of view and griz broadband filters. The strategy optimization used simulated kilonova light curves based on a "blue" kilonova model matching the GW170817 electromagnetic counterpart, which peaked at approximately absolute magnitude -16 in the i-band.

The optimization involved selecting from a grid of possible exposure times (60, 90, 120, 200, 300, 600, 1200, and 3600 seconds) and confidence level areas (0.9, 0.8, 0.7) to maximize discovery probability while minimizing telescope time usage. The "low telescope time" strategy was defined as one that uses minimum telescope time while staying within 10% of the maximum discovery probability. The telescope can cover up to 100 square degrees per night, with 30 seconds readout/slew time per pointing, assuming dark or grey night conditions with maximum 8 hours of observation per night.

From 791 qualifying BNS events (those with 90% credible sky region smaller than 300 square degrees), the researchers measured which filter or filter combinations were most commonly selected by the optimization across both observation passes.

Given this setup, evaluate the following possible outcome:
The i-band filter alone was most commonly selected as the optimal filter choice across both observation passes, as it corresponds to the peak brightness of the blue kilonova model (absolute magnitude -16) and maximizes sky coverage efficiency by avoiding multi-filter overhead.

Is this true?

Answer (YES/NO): NO